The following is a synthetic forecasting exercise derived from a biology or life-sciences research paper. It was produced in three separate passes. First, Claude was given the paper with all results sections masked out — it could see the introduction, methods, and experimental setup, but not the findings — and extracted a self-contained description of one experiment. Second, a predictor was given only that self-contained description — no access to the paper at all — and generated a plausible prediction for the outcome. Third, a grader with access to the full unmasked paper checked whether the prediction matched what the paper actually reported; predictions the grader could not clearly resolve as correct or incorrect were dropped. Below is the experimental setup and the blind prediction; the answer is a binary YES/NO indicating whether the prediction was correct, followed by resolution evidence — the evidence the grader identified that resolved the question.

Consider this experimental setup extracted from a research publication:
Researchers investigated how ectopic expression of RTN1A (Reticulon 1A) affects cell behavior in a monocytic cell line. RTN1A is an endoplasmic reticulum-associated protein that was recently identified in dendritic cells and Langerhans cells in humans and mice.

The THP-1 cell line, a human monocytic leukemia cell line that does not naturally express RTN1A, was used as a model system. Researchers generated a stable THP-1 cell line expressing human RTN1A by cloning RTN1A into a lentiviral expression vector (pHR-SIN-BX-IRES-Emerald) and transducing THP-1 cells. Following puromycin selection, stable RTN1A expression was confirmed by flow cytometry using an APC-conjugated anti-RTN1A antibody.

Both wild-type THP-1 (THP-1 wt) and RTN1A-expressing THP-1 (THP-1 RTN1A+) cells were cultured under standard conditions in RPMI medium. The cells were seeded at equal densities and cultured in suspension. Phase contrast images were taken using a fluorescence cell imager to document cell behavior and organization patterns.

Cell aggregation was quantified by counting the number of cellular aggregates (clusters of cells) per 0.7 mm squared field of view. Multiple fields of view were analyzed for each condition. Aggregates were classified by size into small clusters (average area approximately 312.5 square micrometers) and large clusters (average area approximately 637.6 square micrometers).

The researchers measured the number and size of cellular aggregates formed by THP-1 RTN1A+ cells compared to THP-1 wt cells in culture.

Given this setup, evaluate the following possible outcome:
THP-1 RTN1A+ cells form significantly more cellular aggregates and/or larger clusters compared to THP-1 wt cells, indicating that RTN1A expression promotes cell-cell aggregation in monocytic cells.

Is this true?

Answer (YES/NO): YES